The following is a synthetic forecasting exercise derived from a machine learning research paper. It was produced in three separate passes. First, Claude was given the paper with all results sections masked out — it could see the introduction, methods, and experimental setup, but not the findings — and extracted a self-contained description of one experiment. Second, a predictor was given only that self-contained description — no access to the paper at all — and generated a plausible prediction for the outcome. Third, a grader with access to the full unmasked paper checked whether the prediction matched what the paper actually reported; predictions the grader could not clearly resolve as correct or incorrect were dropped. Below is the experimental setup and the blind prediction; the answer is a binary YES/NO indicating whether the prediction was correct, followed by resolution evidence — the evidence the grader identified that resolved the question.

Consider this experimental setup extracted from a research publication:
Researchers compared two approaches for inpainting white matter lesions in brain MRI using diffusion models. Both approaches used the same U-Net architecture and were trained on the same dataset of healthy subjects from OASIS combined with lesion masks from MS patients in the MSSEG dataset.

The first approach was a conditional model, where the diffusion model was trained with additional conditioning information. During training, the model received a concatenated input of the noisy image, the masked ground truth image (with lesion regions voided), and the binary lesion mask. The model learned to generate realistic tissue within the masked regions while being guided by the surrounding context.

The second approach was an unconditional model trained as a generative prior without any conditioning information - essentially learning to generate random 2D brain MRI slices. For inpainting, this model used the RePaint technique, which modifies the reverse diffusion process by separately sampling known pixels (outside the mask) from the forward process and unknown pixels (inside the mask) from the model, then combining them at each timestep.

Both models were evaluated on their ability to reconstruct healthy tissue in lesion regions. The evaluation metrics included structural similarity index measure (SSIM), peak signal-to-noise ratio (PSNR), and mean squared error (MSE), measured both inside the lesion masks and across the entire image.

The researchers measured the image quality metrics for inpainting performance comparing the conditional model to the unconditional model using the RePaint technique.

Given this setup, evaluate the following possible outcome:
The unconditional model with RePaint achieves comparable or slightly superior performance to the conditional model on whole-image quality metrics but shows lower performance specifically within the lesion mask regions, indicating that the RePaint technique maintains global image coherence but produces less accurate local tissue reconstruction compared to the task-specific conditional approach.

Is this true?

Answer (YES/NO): NO